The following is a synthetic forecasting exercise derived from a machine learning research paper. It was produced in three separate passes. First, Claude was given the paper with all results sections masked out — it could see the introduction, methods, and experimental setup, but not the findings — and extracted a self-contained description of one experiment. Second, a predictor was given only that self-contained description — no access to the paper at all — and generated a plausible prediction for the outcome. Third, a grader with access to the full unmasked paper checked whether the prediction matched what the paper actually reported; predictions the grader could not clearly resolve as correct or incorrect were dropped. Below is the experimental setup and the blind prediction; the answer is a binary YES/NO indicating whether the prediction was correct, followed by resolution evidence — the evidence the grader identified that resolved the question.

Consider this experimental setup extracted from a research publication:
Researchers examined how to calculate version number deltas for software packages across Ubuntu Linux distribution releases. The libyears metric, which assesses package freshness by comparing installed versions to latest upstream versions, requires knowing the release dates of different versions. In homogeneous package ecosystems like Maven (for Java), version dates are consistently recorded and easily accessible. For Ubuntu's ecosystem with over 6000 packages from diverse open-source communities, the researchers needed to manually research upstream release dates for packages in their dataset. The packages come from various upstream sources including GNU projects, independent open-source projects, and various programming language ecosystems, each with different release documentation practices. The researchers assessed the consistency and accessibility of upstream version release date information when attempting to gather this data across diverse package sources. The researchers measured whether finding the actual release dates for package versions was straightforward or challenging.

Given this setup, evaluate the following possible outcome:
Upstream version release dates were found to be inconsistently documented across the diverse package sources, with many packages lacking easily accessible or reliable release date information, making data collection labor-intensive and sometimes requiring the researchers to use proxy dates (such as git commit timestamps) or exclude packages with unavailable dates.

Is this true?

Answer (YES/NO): YES